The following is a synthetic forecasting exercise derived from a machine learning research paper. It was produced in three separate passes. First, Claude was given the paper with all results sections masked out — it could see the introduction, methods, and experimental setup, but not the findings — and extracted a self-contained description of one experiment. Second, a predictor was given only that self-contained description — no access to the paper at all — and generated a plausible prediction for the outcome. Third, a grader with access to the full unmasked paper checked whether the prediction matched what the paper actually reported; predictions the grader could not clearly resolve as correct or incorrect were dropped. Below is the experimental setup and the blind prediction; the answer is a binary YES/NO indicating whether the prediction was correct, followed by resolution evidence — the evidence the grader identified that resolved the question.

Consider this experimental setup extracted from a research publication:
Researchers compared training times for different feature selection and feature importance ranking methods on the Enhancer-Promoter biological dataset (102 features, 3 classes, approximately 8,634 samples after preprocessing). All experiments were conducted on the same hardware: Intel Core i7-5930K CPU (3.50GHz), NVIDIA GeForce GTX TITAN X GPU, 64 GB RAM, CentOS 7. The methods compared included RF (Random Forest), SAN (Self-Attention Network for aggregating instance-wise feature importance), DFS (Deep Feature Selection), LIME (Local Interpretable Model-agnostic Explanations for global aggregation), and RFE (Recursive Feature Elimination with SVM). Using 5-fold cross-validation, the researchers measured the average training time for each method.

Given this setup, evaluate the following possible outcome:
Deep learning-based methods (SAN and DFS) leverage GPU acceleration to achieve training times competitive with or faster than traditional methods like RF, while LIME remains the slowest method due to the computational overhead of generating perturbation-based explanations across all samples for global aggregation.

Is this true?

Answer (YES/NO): NO